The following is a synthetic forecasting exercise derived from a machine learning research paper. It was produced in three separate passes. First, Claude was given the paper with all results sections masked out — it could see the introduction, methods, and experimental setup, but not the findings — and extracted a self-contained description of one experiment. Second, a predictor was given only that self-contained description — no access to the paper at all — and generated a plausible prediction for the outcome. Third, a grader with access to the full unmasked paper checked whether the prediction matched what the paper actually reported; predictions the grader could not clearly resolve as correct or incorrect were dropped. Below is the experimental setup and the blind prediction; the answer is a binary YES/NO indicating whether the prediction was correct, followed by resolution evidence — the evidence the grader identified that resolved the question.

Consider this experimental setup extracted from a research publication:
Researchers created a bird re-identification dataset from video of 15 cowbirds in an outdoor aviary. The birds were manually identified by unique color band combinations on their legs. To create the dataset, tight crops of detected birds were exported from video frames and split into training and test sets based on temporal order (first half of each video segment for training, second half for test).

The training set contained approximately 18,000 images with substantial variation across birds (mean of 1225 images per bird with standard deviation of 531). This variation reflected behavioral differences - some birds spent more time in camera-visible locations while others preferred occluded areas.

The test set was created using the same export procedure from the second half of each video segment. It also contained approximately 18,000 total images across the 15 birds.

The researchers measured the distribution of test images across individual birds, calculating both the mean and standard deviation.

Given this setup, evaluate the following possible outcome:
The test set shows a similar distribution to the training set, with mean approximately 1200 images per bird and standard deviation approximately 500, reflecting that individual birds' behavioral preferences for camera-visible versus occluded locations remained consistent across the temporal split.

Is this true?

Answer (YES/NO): NO